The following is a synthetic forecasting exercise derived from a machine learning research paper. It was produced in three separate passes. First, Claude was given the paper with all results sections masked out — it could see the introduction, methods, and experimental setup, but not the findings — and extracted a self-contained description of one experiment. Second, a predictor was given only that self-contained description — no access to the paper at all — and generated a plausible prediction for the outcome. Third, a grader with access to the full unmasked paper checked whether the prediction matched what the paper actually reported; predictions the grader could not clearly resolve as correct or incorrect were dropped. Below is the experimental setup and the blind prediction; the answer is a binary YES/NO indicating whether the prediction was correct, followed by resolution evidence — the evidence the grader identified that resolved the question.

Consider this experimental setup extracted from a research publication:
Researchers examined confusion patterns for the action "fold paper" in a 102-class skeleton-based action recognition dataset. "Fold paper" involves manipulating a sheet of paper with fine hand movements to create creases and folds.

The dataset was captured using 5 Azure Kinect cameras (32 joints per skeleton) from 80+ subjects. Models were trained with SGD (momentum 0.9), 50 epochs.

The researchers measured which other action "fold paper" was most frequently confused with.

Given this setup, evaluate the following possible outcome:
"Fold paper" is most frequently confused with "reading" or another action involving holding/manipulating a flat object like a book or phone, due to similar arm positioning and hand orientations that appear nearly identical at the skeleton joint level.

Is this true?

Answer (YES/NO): NO